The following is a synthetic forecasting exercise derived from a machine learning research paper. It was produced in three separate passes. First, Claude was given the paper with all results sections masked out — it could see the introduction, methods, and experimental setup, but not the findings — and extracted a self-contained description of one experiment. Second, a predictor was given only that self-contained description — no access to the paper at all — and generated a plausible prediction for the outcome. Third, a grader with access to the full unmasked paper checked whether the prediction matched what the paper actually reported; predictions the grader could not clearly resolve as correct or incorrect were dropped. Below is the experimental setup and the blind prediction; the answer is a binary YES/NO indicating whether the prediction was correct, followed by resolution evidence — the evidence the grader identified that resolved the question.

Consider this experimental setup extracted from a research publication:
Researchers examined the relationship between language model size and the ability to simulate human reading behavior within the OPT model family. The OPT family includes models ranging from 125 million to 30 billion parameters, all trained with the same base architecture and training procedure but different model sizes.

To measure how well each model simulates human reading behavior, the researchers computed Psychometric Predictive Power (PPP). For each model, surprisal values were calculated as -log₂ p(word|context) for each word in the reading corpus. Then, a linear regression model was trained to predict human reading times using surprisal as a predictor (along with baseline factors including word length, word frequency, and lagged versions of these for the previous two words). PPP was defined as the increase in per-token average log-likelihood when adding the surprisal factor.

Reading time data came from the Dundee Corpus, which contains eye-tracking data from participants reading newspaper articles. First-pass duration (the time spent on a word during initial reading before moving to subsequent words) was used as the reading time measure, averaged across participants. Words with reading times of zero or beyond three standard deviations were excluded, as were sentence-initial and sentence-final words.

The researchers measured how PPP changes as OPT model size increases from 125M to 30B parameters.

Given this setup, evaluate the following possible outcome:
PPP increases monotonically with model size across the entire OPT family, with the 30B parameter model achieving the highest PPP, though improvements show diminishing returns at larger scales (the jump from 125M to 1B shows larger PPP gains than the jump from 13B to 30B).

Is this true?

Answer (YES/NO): NO